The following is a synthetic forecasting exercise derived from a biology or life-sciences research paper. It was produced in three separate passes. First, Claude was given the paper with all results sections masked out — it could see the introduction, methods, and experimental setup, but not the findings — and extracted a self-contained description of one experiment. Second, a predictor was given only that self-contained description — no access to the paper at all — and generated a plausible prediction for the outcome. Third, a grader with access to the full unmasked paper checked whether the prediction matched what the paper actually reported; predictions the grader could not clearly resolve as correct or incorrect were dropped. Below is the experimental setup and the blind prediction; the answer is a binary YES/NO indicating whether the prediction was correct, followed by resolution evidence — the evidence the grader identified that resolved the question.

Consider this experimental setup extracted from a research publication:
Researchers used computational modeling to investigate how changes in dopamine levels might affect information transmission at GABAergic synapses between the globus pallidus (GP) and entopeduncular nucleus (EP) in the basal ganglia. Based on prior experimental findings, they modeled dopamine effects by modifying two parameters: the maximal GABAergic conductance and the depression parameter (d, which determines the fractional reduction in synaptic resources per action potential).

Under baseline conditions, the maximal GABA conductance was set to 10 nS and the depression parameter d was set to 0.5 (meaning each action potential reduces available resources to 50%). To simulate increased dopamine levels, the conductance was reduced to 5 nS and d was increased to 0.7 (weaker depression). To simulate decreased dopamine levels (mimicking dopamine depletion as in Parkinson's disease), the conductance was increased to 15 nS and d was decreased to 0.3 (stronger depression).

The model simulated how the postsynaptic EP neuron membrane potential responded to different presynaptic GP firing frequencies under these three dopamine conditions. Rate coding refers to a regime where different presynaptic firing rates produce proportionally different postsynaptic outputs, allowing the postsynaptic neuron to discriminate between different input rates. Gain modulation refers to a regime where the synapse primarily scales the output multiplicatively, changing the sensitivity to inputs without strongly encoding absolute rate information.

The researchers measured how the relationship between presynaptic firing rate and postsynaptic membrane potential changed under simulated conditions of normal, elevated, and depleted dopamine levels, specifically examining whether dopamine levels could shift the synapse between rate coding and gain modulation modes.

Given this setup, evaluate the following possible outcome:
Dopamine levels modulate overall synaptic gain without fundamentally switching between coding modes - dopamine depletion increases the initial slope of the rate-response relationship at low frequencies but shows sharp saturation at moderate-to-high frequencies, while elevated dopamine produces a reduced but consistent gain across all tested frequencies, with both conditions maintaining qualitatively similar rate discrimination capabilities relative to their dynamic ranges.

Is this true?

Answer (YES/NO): NO